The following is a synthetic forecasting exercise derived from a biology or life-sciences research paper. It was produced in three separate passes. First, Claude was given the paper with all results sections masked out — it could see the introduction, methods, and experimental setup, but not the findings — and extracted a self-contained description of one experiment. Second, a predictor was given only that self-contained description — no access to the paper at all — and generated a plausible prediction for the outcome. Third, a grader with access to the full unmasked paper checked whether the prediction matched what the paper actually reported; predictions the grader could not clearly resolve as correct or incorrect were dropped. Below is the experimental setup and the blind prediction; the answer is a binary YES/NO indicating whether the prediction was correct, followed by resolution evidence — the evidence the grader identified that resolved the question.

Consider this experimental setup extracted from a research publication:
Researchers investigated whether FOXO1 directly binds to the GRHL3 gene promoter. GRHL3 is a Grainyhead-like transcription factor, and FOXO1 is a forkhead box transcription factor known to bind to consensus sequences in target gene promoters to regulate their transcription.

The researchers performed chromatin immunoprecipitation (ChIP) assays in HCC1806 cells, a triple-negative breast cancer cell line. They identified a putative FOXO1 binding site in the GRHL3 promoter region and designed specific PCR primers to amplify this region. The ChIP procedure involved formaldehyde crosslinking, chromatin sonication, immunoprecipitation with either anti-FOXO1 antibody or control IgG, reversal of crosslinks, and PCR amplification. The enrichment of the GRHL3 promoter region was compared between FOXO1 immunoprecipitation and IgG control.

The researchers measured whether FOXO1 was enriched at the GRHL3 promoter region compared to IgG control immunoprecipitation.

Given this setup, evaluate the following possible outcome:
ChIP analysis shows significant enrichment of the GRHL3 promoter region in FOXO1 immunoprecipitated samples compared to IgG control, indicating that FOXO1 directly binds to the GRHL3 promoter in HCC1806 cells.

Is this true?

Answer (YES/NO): YES